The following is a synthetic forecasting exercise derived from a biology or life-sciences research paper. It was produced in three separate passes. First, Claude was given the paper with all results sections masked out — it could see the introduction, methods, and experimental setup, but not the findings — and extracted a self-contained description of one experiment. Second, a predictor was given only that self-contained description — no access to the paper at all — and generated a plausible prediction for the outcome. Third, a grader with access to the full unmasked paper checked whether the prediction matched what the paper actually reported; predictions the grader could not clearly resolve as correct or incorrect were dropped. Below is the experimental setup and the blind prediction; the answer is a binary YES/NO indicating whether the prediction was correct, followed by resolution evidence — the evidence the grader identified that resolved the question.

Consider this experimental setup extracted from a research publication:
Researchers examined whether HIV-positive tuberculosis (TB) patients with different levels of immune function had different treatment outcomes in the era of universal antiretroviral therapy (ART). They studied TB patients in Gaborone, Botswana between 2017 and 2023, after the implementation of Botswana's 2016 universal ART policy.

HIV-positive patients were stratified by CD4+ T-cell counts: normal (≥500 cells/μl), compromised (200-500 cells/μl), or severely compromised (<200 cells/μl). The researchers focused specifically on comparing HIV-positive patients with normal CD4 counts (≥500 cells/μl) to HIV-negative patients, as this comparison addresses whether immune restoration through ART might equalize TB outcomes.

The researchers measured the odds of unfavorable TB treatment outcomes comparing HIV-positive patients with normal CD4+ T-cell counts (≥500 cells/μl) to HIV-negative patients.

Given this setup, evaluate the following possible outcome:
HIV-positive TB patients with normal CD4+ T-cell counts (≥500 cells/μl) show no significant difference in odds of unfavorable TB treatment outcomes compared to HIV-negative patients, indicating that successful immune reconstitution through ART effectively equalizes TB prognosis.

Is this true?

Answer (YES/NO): YES